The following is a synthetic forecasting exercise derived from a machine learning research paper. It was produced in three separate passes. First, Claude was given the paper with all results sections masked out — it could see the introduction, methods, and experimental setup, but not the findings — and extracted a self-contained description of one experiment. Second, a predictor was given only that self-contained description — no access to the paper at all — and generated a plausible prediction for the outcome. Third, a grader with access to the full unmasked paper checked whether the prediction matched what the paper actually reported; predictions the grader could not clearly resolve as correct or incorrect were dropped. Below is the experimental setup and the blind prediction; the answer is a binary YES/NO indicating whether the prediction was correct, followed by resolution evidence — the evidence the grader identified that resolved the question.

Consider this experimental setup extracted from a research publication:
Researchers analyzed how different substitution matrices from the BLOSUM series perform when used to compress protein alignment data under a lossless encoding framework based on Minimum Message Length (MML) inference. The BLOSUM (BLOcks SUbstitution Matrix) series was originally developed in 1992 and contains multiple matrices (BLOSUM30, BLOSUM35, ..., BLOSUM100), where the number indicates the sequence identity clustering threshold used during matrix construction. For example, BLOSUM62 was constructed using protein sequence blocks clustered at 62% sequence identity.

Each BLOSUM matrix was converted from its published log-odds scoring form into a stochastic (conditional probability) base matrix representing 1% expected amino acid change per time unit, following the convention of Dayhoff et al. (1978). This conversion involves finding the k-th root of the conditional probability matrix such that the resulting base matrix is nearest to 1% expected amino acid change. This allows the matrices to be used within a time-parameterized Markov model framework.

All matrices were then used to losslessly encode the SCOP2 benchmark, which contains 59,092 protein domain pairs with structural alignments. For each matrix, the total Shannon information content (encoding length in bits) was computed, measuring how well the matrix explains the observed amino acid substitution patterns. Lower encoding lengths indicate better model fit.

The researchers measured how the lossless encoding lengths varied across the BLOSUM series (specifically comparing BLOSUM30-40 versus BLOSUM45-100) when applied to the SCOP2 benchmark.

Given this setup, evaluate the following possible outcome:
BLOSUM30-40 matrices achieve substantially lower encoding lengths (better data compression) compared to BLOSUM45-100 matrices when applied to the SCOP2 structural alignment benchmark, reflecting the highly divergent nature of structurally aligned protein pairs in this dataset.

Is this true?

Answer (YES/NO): NO